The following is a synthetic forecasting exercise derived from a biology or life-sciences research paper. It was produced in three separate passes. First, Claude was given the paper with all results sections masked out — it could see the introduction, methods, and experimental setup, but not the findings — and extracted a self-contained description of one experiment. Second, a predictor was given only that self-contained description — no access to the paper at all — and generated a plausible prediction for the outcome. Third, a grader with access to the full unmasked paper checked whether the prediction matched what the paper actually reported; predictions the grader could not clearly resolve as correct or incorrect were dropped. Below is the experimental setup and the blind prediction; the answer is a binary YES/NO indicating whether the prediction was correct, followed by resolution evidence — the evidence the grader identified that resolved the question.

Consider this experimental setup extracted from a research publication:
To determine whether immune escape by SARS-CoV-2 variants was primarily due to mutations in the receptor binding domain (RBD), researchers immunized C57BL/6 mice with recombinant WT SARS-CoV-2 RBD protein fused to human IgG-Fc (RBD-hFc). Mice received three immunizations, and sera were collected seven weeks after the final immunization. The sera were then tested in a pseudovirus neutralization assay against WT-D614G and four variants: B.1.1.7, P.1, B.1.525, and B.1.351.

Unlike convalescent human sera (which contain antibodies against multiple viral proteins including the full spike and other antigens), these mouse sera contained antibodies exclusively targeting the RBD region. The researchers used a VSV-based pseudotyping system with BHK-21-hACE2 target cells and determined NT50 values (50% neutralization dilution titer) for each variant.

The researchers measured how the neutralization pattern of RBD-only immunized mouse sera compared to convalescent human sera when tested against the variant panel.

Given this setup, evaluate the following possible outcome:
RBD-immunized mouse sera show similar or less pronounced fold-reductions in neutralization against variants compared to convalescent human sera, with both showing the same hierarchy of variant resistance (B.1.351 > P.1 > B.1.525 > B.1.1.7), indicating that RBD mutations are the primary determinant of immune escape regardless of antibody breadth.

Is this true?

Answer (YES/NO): NO